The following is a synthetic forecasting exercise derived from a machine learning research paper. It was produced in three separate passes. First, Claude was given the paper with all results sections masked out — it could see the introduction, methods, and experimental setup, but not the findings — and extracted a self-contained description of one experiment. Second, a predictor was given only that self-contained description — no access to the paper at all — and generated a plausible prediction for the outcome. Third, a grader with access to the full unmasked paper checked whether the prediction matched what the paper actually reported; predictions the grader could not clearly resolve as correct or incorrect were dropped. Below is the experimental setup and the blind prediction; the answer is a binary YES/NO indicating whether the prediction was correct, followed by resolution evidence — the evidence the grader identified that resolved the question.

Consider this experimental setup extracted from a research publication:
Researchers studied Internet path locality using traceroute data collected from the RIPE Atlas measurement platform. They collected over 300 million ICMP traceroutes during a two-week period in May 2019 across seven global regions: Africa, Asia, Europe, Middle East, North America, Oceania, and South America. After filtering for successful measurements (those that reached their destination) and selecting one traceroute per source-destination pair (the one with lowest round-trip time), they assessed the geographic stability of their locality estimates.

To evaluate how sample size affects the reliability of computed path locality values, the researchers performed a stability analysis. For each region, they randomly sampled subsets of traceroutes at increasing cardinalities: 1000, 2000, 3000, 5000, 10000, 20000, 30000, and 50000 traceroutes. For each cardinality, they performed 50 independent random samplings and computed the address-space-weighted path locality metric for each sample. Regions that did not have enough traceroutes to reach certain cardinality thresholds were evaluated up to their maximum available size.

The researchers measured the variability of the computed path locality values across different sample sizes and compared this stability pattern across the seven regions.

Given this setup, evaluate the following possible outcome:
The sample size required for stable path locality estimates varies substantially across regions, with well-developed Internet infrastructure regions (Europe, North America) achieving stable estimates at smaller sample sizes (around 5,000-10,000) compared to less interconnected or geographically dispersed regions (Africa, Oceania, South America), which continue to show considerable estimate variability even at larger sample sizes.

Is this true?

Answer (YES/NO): NO